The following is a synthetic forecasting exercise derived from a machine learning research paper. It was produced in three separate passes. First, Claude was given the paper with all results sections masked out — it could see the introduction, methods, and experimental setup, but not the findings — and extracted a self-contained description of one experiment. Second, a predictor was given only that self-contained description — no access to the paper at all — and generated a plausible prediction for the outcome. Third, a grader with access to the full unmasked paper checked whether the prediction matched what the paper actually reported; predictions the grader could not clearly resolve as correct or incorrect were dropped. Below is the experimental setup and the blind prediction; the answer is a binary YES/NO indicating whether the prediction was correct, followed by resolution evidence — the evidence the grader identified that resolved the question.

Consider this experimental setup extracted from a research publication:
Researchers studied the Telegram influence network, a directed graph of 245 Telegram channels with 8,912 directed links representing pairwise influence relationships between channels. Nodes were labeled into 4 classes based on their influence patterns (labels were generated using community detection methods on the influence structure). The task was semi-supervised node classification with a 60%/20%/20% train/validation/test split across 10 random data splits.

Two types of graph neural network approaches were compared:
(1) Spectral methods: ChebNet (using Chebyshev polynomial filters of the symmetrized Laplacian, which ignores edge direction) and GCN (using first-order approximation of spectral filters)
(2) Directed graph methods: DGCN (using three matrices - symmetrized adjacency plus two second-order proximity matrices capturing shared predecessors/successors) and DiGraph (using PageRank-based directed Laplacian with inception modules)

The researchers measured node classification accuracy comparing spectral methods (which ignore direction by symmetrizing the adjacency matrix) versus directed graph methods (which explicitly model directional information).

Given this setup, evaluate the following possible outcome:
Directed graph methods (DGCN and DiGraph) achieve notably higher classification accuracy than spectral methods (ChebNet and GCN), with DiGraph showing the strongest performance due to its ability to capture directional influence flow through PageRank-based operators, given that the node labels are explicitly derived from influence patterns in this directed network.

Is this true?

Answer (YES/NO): NO